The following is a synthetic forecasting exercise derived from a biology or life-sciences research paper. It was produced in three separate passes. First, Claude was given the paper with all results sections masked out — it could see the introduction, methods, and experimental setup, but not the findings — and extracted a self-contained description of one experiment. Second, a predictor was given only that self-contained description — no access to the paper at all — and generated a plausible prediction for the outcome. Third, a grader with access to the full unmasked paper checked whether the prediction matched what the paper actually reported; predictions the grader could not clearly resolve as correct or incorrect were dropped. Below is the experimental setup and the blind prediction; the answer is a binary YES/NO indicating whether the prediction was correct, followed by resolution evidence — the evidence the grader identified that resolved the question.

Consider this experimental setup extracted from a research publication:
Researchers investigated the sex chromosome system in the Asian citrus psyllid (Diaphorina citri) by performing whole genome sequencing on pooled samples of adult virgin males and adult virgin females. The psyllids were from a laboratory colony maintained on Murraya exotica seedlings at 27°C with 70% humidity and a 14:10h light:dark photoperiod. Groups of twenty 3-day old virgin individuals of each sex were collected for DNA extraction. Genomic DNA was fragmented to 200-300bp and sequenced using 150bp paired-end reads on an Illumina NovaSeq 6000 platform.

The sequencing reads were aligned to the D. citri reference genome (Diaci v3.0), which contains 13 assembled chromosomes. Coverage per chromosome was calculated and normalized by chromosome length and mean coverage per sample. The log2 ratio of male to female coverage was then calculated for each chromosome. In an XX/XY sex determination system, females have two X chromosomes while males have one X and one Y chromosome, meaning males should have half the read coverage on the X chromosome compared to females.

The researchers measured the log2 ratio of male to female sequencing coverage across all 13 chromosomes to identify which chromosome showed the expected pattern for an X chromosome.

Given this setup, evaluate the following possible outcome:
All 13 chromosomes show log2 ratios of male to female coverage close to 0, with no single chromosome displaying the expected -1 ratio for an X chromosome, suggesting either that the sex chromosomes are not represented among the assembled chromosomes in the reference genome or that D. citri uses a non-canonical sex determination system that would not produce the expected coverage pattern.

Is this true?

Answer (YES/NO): NO